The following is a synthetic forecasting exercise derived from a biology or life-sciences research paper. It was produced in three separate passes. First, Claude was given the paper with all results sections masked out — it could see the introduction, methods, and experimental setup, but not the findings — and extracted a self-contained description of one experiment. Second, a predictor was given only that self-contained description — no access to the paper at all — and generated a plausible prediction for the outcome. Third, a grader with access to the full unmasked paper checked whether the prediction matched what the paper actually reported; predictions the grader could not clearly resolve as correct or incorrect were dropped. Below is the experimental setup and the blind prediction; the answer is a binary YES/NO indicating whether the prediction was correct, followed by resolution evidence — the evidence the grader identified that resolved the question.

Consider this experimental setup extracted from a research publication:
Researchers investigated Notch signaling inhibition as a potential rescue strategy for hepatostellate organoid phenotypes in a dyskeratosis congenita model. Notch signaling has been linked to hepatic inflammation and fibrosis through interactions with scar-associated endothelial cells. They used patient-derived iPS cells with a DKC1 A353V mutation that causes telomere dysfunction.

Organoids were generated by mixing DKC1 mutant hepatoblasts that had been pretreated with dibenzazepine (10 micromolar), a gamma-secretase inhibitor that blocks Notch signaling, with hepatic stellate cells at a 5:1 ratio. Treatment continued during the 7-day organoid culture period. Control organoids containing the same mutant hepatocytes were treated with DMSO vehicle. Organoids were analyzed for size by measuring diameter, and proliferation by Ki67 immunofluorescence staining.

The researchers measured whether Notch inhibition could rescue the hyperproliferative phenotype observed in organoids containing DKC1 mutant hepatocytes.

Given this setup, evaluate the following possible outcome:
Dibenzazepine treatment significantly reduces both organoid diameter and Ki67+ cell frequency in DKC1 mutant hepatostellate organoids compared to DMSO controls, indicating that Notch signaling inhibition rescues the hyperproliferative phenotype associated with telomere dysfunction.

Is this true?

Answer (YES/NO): NO